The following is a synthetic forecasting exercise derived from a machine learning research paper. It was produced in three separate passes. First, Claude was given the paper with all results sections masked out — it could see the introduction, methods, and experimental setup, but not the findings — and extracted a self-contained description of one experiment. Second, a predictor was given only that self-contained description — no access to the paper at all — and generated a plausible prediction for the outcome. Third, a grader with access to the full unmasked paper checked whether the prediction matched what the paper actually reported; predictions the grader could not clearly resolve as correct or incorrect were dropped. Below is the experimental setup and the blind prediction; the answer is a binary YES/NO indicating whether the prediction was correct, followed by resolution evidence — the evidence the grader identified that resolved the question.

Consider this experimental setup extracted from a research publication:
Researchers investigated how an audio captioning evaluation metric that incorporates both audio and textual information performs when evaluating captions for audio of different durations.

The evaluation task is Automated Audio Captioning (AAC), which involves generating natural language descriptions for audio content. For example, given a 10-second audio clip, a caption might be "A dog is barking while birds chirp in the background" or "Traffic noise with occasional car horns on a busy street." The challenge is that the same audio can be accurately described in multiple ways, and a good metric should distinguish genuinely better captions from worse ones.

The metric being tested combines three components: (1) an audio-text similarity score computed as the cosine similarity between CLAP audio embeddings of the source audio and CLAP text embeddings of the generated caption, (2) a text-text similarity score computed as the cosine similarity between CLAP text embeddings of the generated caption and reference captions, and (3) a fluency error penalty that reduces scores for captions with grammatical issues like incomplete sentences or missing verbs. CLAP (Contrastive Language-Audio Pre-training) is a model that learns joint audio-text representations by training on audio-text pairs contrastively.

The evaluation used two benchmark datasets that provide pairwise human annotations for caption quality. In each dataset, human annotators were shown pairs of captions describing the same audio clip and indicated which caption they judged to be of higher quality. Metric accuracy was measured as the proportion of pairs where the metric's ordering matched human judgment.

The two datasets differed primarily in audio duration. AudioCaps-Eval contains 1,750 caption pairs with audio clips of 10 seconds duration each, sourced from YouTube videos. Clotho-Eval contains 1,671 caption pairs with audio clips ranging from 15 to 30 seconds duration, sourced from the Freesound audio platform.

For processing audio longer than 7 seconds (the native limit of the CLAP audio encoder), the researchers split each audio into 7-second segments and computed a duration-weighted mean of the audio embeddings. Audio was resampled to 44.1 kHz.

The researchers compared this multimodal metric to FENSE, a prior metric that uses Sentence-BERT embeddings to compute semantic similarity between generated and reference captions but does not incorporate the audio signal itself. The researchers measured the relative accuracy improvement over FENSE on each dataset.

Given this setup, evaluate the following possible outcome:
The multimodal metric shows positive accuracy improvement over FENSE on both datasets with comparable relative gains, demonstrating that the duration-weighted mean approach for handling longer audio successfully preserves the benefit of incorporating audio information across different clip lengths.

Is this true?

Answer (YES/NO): NO